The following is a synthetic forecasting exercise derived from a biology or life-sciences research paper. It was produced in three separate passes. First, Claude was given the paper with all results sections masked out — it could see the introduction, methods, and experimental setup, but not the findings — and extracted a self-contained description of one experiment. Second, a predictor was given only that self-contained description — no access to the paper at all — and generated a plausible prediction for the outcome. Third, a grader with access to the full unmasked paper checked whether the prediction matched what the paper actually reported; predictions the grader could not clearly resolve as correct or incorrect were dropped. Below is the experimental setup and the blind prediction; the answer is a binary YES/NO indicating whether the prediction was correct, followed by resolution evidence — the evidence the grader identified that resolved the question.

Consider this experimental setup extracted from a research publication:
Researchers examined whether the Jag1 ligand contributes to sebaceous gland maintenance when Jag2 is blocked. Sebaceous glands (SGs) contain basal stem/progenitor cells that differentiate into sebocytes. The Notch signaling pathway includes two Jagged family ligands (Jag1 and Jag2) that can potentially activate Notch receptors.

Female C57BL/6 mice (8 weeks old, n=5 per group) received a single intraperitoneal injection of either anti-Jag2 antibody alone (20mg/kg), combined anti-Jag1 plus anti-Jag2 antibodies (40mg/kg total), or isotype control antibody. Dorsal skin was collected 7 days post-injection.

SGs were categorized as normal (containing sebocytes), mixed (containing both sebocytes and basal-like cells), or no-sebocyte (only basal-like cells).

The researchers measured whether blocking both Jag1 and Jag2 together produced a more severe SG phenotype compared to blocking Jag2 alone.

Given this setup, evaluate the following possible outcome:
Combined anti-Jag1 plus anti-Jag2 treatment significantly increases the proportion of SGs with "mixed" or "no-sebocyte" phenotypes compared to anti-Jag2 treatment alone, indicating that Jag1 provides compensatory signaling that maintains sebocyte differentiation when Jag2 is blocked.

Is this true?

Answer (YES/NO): YES